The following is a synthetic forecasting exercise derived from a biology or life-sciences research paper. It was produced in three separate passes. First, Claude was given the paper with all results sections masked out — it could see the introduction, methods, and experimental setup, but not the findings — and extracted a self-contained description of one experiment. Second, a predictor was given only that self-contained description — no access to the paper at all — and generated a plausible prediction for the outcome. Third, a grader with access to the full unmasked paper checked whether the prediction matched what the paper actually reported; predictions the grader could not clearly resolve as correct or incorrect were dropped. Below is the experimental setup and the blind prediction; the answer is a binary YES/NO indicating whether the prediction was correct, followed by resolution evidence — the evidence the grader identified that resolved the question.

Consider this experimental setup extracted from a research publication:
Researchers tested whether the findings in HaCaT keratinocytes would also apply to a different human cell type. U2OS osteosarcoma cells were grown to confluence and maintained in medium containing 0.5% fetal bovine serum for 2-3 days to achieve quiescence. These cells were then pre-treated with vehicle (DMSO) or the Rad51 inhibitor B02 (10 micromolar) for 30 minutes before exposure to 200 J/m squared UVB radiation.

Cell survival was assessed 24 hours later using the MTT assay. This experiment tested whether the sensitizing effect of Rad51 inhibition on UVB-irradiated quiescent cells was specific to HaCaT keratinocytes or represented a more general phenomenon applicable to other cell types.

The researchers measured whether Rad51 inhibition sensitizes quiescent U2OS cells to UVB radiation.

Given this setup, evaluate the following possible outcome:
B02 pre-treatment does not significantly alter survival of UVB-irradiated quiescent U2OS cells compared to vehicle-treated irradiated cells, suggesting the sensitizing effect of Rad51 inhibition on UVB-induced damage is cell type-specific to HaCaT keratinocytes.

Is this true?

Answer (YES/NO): NO